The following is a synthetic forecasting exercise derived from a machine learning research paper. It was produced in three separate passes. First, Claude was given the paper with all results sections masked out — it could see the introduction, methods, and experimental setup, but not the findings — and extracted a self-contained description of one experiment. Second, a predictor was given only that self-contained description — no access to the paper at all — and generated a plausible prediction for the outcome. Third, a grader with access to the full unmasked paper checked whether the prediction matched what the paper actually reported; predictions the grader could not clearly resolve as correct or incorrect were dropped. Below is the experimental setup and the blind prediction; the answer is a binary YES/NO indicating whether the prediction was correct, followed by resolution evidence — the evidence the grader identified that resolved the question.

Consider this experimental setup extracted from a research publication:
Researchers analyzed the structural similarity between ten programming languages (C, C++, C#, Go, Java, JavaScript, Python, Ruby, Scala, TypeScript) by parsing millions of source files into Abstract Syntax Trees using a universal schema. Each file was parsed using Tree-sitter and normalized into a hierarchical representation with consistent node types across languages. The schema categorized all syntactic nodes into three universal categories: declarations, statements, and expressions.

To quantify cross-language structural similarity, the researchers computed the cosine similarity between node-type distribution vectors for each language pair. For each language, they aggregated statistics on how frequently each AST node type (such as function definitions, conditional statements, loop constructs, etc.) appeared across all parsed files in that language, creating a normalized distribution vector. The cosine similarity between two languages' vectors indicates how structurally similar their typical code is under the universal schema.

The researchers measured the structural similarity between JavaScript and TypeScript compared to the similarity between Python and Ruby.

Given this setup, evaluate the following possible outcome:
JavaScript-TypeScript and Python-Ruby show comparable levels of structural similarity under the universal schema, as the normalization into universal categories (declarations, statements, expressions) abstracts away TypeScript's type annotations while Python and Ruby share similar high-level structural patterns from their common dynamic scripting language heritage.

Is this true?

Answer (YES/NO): NO